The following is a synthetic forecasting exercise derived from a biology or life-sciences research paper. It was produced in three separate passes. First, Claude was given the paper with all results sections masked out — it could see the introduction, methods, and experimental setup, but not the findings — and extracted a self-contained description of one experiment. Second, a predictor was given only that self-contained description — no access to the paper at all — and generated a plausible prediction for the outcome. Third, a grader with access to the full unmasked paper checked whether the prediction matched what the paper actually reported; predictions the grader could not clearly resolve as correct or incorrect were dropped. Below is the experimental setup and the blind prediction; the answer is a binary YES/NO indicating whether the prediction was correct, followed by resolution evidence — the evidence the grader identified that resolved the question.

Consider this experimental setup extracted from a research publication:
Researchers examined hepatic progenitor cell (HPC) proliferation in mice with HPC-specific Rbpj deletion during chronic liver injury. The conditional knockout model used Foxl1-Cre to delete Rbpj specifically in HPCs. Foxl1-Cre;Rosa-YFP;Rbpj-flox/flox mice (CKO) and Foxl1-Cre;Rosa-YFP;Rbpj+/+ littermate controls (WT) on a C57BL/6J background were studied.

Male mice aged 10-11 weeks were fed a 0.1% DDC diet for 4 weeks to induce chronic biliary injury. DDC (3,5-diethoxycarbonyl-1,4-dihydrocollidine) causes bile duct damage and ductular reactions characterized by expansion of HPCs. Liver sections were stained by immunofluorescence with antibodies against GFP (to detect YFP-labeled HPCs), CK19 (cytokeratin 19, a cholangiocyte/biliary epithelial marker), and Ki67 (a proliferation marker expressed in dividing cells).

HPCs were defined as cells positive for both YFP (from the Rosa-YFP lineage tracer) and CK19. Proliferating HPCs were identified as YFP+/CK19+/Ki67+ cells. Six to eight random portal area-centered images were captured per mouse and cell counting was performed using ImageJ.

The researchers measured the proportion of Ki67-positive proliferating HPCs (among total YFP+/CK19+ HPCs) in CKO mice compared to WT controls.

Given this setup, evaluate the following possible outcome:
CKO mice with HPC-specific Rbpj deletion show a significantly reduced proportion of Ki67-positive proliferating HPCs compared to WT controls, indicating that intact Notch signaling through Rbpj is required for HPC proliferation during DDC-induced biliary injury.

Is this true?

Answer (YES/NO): YES